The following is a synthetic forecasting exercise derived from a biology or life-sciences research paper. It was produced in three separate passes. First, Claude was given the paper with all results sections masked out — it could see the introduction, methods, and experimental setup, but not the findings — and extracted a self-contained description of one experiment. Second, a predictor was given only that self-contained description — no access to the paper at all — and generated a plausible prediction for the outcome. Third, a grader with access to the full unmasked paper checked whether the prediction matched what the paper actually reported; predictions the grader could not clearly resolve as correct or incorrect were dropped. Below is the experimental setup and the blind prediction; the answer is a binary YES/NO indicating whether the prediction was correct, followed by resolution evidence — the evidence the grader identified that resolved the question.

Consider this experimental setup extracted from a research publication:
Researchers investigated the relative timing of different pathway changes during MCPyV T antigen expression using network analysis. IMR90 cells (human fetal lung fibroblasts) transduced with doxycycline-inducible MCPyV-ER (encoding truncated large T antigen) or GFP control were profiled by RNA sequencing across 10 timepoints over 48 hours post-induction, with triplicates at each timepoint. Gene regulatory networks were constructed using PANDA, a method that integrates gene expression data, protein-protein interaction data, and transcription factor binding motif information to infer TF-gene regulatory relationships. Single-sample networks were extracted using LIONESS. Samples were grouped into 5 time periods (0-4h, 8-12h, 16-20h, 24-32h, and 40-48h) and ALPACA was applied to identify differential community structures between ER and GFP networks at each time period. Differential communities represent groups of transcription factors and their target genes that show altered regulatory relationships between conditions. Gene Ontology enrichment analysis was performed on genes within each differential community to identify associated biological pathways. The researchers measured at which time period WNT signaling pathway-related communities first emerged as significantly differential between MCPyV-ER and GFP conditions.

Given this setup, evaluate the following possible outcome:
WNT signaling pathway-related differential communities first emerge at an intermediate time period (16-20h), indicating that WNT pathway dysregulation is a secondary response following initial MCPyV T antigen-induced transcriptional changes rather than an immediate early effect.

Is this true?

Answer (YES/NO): NO